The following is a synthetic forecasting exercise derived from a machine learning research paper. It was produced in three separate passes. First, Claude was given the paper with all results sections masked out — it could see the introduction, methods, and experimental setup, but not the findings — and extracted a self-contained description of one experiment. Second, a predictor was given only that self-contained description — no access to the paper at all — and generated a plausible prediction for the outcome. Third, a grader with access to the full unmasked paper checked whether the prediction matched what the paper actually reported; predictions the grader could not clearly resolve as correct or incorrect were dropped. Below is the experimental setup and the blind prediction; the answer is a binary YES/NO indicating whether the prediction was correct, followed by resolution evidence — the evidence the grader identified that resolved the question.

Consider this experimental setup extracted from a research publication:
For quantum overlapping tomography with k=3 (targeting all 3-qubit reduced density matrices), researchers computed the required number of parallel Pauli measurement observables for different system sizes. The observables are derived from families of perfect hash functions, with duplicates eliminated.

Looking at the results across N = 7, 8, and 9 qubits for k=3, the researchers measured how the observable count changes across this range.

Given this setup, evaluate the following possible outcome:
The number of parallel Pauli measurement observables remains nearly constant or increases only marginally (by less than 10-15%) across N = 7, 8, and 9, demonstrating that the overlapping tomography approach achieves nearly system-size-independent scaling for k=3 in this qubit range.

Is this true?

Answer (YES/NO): YES